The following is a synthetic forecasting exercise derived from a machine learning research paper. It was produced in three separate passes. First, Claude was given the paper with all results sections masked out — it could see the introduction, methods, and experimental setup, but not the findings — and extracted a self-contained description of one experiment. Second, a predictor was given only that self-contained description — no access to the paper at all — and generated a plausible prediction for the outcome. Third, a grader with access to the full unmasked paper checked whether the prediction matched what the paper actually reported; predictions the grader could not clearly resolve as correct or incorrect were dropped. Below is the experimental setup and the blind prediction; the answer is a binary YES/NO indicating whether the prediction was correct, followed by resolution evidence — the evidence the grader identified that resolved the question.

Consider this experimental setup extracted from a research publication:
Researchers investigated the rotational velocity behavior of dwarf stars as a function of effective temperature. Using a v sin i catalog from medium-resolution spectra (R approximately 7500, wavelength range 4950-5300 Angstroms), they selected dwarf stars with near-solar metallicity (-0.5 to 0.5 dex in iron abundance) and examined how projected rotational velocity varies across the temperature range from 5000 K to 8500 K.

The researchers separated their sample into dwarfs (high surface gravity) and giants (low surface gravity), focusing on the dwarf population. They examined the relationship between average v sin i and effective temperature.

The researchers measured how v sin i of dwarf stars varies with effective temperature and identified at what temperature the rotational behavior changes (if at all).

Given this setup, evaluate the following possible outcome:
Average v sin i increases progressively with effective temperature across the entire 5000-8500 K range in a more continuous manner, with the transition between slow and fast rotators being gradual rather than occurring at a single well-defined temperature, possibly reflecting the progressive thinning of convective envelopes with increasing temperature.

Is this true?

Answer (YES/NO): NO